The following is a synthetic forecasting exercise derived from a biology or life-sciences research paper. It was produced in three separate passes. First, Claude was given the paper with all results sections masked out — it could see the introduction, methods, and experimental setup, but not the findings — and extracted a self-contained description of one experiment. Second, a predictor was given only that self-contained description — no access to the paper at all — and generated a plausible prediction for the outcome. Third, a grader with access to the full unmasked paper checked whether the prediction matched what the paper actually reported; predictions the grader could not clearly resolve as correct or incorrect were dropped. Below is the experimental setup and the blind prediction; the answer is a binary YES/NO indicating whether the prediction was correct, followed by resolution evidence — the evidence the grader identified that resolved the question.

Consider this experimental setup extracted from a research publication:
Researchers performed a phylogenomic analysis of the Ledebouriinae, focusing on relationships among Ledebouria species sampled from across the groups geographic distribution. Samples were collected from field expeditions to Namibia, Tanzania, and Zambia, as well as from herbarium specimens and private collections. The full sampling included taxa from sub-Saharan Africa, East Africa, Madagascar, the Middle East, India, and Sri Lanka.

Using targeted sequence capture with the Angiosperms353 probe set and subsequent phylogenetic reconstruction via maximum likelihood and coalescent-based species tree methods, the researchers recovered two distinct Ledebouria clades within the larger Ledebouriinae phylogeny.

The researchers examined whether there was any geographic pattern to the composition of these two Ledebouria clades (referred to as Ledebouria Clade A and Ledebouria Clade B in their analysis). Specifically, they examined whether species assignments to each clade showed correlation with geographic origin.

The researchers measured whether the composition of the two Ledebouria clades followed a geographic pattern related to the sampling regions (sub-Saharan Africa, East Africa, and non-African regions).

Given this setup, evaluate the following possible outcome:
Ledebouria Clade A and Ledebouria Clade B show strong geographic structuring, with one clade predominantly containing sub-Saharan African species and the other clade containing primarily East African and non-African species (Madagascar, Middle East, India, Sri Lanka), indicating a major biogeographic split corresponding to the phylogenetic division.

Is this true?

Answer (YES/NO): YES